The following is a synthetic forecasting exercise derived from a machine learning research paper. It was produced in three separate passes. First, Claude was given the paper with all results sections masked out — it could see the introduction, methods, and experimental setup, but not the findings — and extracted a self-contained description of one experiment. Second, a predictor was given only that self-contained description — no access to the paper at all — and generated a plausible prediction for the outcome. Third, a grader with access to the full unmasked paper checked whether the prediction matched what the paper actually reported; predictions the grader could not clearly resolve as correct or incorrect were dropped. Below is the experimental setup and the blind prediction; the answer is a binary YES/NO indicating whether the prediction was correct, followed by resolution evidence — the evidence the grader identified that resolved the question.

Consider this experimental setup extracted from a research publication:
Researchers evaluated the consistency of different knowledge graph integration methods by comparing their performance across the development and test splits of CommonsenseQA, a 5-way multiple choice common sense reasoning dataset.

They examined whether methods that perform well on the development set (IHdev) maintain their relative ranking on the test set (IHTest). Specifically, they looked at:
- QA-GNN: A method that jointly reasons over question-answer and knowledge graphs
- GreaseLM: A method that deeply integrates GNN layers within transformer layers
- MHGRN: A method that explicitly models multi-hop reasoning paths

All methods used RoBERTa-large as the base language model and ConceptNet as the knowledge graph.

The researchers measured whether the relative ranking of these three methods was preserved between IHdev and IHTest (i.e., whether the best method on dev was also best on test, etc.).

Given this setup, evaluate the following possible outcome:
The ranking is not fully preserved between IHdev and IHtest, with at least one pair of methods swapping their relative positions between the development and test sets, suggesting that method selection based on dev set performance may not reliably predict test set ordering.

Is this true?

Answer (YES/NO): NO